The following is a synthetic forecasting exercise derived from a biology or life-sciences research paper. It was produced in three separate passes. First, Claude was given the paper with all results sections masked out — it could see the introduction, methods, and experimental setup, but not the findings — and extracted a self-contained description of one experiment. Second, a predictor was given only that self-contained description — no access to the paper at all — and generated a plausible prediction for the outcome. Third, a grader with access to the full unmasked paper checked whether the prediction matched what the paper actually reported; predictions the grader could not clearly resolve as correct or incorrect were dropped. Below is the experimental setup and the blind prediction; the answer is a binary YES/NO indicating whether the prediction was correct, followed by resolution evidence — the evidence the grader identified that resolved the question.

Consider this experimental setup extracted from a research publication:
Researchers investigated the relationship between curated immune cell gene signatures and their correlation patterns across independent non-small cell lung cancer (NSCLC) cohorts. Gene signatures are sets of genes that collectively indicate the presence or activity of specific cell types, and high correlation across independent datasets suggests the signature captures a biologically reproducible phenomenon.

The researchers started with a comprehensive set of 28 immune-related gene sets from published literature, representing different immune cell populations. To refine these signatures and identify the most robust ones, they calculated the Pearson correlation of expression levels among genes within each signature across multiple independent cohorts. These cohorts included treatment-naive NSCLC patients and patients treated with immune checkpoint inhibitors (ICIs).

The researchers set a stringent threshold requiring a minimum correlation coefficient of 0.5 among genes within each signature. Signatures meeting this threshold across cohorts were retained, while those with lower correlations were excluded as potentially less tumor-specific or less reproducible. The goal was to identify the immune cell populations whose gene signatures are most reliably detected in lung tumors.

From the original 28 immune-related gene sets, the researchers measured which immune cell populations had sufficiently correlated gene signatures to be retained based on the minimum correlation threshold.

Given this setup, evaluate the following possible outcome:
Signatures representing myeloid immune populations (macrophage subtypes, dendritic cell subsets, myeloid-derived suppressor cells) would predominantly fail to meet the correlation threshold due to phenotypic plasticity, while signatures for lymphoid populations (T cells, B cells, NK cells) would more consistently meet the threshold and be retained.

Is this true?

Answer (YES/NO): NO